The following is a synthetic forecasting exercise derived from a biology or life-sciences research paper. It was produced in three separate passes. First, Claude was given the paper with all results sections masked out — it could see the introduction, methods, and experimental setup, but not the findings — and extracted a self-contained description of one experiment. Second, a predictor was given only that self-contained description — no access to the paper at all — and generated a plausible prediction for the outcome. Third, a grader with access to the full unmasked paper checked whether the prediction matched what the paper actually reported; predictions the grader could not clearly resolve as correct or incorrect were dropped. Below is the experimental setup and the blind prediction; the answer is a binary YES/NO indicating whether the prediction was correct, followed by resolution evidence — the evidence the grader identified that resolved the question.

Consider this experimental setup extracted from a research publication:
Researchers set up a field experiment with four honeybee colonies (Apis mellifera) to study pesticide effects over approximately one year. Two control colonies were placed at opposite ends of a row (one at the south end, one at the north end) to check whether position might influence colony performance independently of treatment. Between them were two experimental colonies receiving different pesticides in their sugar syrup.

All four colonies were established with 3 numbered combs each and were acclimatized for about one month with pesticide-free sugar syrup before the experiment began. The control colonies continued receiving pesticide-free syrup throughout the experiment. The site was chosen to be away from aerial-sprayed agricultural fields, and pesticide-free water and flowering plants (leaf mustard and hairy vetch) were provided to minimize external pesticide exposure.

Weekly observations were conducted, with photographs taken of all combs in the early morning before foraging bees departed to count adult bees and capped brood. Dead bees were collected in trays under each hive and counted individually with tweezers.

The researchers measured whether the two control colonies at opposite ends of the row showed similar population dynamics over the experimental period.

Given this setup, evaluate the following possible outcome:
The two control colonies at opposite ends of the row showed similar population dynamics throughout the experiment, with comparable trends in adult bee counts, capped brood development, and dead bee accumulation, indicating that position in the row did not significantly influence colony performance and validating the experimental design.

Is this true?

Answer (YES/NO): YES